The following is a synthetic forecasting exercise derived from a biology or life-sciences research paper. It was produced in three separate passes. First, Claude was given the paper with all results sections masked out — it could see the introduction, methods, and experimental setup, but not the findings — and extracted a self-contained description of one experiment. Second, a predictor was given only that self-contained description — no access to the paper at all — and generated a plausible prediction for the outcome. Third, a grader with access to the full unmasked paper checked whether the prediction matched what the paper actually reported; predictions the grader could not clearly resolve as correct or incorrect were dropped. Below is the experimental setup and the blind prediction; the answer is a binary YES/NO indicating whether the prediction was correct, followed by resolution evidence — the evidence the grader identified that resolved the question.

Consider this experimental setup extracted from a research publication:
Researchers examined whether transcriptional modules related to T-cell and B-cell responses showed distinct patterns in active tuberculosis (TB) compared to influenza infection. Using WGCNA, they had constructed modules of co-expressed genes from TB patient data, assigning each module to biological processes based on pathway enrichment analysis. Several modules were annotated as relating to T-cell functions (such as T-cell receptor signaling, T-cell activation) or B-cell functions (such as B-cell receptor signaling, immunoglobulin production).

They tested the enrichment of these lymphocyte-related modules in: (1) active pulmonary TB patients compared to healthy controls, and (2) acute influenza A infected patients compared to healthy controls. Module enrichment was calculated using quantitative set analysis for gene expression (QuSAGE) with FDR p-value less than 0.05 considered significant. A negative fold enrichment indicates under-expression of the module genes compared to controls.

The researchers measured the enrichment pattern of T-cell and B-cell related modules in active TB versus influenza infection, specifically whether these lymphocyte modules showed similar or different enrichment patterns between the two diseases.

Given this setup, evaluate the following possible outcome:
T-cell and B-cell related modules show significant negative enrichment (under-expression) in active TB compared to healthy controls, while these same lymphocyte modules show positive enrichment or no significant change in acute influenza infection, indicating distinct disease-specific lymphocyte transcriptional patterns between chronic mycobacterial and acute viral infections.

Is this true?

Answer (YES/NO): YES